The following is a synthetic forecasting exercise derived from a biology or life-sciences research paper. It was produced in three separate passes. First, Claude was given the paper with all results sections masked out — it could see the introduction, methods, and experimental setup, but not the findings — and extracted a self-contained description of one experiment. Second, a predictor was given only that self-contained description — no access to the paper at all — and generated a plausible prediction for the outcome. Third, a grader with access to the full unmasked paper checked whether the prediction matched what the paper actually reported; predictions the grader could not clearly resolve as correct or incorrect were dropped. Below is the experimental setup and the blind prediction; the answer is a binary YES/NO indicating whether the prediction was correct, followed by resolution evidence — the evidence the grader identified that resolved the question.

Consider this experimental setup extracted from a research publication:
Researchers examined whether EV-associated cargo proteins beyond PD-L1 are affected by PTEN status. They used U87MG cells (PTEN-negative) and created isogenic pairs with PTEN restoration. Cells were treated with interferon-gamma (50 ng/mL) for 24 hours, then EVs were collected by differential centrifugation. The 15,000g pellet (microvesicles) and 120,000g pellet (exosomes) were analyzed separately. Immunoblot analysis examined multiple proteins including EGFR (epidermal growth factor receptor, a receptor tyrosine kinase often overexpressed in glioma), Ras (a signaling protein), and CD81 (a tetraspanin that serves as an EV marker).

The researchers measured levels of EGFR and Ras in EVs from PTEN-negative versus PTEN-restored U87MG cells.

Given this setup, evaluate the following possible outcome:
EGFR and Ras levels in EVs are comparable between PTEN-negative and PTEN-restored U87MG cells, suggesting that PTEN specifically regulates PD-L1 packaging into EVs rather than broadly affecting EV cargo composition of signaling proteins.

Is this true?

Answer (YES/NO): NO